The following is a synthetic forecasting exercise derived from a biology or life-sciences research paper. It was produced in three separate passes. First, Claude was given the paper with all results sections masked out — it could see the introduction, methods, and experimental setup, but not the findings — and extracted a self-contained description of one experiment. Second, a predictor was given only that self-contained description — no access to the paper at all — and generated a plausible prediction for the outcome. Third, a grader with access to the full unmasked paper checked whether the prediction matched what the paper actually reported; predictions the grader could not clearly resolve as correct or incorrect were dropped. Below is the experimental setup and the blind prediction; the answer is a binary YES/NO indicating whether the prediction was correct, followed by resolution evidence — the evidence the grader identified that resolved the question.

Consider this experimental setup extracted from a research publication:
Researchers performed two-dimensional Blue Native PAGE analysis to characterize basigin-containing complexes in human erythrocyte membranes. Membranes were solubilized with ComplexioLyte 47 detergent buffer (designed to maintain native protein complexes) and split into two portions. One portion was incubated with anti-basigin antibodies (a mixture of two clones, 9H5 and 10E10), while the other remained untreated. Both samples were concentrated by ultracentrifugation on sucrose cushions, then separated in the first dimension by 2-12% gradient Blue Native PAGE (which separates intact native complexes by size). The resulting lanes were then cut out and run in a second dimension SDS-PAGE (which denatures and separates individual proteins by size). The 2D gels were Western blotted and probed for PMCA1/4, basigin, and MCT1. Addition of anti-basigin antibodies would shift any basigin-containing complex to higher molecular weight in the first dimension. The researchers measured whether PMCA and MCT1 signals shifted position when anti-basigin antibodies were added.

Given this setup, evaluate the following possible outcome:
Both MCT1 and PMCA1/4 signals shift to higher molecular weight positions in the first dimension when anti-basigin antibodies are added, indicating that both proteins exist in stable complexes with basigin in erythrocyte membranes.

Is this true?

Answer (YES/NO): YES